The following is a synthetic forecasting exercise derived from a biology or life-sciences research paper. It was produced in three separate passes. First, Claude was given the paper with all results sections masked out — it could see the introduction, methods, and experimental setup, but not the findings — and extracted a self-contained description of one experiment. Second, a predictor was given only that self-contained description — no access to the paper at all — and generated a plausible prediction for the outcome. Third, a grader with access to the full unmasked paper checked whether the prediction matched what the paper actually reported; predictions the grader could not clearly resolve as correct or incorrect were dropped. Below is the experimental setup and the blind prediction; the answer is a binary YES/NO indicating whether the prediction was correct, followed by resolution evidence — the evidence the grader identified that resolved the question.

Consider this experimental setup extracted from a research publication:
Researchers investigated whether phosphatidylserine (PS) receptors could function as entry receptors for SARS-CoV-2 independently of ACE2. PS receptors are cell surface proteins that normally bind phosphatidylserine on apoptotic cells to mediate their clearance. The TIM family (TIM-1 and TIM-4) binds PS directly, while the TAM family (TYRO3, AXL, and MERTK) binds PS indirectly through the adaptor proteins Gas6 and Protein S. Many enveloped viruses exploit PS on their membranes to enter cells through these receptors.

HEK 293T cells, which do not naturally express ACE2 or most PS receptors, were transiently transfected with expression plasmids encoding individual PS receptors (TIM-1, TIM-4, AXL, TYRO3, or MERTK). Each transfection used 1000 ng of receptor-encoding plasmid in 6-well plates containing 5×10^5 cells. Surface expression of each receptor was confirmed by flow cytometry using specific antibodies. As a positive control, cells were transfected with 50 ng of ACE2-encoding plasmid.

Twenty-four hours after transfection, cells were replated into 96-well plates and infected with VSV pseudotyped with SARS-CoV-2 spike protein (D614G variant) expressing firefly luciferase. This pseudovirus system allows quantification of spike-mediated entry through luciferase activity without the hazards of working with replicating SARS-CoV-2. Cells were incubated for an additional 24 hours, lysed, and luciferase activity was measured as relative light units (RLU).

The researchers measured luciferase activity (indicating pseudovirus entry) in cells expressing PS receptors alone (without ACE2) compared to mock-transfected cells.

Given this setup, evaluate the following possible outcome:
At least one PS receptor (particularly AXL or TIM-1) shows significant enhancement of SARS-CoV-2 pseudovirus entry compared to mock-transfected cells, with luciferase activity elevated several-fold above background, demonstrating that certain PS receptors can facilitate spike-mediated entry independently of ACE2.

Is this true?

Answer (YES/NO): NO